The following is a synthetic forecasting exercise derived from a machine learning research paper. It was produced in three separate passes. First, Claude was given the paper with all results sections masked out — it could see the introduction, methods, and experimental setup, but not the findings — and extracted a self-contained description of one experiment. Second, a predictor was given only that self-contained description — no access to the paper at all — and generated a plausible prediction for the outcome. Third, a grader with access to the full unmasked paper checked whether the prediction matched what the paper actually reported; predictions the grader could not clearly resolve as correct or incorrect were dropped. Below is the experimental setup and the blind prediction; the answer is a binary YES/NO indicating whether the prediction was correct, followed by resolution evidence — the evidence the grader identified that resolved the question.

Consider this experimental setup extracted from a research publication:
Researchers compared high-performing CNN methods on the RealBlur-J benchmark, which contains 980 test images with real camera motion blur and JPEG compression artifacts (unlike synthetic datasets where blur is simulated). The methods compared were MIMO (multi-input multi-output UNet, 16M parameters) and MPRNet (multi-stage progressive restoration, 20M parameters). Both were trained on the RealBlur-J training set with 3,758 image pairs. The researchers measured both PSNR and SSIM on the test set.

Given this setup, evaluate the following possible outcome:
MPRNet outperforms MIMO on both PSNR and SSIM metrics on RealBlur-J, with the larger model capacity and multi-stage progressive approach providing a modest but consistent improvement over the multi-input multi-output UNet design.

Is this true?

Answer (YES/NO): NO